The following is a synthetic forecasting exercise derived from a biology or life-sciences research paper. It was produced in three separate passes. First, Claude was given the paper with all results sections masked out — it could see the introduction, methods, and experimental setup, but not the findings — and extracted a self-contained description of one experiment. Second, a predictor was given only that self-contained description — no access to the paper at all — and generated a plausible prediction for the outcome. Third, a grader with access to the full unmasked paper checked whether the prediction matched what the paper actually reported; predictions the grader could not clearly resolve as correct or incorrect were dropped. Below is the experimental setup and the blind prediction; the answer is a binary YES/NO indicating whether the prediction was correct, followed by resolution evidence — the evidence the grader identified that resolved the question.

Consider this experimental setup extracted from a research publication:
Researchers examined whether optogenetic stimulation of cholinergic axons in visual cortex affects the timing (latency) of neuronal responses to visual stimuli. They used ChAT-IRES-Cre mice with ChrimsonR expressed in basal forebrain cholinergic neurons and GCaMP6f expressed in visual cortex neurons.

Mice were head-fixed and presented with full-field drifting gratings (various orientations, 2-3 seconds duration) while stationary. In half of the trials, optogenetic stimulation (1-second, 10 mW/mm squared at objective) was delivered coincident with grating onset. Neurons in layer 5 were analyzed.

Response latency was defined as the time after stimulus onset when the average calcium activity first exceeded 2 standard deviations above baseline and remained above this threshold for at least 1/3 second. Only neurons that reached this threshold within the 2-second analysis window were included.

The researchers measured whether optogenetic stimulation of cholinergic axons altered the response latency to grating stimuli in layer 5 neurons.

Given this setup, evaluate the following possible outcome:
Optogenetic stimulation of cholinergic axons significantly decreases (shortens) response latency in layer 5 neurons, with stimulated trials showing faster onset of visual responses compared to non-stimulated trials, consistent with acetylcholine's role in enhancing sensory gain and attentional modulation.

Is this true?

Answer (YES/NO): YES